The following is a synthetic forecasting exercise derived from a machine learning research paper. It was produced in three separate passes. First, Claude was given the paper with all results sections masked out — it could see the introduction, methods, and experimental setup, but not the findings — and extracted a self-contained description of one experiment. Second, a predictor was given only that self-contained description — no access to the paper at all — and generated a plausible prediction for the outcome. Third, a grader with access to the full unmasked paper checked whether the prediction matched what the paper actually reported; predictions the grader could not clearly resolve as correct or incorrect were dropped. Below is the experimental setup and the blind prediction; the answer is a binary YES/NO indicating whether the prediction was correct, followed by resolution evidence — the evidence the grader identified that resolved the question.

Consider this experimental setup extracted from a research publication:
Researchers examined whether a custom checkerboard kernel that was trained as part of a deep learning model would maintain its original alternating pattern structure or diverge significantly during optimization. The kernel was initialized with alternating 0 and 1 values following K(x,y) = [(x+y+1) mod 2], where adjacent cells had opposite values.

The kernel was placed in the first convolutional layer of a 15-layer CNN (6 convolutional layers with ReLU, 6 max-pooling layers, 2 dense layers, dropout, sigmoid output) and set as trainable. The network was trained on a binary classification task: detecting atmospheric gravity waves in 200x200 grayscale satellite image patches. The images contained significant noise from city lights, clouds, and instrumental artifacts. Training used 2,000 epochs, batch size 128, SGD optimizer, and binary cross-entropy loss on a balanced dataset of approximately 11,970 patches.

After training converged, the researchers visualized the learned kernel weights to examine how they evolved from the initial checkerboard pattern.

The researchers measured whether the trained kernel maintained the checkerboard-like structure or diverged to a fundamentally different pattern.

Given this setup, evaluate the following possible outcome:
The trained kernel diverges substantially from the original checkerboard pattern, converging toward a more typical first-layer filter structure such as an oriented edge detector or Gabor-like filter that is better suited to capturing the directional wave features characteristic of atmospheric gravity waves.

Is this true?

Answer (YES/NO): NO